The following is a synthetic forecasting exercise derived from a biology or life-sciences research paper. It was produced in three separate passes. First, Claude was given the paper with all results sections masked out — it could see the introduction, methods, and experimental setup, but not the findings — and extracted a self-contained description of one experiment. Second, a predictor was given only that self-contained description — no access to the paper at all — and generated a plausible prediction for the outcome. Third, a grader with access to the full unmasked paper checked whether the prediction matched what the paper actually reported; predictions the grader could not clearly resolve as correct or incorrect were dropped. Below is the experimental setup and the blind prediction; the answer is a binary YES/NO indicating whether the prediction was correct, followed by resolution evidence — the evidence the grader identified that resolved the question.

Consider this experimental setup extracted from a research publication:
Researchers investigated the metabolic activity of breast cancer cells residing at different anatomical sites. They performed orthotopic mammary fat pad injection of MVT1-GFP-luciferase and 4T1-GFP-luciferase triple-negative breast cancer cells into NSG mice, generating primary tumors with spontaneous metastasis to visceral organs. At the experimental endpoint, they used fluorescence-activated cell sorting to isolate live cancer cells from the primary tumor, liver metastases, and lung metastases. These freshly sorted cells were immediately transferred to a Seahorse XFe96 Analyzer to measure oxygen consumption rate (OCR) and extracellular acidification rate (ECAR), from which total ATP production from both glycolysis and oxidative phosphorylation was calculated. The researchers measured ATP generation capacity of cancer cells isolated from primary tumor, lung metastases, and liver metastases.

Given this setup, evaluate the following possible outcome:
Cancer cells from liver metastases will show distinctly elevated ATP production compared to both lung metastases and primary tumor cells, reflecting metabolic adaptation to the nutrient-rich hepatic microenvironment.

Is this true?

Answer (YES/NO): YES